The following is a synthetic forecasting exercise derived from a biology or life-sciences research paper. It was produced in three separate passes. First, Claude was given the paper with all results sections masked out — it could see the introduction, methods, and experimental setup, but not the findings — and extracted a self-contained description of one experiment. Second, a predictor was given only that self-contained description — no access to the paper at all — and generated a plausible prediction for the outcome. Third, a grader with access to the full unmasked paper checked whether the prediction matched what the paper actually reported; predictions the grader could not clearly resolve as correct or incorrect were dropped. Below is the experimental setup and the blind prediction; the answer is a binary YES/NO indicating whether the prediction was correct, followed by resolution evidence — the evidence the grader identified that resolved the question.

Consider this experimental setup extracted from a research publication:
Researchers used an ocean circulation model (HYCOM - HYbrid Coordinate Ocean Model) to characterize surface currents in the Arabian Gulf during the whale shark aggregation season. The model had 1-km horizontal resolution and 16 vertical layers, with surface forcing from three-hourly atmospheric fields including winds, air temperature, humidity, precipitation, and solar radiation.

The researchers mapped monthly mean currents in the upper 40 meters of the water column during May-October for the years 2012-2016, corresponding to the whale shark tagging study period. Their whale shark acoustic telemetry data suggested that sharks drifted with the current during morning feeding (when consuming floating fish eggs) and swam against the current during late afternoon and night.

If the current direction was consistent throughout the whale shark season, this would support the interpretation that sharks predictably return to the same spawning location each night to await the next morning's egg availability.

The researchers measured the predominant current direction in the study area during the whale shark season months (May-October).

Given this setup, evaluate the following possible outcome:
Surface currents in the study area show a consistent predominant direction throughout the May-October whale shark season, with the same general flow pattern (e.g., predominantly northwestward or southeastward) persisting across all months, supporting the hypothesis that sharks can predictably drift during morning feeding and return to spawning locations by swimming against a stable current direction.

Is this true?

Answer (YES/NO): YES